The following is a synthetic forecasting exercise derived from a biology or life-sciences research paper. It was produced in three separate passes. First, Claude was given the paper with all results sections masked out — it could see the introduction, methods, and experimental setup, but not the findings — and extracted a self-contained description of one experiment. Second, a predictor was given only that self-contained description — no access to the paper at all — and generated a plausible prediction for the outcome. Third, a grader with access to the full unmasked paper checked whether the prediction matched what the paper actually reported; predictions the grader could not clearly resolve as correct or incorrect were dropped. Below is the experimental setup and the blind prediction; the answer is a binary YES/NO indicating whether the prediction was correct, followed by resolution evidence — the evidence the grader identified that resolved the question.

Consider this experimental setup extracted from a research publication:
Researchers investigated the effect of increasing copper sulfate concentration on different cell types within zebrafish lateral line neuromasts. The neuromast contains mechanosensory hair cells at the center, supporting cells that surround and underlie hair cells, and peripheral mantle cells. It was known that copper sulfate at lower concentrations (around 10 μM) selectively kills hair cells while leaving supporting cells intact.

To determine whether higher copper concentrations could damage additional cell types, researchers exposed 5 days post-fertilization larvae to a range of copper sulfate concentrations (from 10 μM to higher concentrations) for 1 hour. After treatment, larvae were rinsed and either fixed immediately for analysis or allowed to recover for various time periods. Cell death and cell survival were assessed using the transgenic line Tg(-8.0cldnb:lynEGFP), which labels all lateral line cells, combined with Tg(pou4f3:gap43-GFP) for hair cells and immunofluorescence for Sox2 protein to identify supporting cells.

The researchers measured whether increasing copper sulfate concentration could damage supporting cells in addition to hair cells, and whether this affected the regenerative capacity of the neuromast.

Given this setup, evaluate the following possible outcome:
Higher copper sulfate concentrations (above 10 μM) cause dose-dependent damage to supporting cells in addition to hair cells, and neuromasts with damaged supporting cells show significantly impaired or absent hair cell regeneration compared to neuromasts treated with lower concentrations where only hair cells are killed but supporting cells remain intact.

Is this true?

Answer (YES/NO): NO